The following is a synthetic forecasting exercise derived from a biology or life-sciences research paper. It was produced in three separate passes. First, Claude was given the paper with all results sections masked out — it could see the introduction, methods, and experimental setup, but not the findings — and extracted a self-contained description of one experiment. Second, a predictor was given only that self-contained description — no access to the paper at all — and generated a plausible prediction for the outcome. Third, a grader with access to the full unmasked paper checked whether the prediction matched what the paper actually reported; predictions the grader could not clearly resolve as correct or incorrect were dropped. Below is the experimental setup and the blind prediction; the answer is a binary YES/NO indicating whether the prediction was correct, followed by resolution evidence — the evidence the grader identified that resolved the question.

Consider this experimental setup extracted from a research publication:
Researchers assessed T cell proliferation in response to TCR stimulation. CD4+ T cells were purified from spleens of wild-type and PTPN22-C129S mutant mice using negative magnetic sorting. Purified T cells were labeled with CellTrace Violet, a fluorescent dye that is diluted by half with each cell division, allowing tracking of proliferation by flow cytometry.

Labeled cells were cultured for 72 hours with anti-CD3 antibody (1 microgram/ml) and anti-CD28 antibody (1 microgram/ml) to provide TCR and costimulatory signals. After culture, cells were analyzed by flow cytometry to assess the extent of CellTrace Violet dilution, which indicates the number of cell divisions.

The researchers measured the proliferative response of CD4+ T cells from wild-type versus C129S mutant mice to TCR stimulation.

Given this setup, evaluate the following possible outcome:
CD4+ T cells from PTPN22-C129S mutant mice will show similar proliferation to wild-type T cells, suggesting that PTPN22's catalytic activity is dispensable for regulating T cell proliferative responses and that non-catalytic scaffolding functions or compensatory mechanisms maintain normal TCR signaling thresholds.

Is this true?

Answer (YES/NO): NO